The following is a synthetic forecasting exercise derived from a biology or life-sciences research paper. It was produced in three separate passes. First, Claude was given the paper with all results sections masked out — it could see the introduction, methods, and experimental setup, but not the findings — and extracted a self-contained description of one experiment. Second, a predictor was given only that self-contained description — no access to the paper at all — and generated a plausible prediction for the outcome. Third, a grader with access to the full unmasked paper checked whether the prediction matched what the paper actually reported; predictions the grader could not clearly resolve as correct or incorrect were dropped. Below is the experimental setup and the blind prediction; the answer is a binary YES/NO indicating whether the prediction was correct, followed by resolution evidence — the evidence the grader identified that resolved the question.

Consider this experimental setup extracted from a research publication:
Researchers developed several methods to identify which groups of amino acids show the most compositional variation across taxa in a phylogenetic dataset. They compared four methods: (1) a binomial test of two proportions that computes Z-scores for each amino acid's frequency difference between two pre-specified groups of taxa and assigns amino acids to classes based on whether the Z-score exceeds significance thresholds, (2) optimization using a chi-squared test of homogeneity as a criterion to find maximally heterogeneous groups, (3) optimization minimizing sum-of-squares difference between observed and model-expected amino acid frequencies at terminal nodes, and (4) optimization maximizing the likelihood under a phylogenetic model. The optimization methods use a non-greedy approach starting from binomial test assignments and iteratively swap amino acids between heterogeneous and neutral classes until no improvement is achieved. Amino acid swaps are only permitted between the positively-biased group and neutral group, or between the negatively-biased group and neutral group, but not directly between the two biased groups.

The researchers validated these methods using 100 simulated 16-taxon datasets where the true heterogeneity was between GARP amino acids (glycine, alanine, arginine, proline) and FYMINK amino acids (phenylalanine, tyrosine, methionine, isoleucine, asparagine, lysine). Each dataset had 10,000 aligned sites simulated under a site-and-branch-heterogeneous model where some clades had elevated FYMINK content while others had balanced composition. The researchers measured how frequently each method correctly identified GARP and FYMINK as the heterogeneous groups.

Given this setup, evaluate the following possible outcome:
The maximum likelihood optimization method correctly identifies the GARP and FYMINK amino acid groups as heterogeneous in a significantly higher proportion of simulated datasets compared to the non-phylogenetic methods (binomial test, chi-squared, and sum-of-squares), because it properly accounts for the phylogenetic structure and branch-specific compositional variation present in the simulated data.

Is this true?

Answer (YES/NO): NO